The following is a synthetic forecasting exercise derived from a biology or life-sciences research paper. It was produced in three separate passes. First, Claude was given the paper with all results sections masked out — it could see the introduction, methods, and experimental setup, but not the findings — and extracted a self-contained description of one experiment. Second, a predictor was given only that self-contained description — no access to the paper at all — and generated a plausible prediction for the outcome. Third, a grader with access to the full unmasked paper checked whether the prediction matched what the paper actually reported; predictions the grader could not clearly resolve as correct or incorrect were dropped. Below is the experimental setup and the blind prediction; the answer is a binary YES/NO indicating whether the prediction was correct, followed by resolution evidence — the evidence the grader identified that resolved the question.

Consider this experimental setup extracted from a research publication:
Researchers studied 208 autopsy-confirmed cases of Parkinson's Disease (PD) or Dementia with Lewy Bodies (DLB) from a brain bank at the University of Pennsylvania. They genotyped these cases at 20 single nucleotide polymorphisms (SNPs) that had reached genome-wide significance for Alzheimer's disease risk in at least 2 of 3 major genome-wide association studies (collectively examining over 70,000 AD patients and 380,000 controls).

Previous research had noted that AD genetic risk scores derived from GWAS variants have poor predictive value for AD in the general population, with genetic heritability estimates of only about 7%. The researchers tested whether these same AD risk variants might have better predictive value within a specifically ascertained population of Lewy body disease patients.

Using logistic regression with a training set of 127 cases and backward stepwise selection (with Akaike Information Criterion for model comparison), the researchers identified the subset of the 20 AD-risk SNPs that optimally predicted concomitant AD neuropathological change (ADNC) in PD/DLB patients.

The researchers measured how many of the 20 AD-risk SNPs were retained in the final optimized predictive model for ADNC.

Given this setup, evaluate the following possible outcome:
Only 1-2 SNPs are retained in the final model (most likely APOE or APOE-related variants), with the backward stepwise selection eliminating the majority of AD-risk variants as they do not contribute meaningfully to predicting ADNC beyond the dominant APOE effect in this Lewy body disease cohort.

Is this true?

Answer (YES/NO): NO